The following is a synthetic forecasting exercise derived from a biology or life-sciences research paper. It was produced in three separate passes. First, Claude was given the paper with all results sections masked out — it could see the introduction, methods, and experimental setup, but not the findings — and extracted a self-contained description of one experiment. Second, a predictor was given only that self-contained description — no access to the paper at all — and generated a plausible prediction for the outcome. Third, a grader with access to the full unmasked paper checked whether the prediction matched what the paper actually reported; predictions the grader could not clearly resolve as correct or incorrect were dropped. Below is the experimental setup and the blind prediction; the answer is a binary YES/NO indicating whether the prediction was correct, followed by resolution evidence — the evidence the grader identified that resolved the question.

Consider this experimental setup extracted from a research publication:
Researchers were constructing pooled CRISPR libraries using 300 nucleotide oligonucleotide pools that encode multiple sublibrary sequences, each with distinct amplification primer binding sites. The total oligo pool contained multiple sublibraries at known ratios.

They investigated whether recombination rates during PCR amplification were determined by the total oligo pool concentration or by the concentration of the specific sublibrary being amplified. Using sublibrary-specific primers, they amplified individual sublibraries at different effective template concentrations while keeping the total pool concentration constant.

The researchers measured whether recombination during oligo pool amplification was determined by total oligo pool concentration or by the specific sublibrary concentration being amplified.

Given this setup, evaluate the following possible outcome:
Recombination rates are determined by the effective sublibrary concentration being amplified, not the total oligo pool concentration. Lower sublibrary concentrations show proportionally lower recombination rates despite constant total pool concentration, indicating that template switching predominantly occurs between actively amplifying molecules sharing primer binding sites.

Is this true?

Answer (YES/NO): YES